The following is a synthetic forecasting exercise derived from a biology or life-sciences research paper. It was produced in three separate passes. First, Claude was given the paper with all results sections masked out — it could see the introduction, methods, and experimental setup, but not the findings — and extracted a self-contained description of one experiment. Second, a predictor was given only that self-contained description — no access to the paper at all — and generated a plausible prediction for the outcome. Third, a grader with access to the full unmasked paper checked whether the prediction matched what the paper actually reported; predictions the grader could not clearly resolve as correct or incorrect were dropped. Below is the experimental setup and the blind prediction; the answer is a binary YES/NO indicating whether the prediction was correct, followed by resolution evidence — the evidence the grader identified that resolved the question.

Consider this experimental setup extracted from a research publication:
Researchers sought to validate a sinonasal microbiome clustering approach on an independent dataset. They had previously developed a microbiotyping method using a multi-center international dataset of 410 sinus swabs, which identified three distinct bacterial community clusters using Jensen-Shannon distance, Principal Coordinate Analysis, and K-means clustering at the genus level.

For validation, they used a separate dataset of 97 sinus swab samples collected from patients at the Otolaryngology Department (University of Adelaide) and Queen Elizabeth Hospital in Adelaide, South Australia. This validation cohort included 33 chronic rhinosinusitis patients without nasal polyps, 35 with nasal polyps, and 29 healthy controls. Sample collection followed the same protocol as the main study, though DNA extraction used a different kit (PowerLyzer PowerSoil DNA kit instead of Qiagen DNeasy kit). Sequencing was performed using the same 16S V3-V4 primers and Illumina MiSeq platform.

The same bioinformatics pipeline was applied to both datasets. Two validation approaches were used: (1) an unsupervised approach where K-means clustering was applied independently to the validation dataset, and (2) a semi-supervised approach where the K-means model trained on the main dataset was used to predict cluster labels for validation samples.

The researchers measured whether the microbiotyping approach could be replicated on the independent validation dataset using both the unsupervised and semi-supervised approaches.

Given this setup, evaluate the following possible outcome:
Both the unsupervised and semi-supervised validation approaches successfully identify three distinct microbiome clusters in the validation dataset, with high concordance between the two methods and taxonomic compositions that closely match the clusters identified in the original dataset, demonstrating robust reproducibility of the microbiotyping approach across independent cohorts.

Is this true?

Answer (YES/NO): YES